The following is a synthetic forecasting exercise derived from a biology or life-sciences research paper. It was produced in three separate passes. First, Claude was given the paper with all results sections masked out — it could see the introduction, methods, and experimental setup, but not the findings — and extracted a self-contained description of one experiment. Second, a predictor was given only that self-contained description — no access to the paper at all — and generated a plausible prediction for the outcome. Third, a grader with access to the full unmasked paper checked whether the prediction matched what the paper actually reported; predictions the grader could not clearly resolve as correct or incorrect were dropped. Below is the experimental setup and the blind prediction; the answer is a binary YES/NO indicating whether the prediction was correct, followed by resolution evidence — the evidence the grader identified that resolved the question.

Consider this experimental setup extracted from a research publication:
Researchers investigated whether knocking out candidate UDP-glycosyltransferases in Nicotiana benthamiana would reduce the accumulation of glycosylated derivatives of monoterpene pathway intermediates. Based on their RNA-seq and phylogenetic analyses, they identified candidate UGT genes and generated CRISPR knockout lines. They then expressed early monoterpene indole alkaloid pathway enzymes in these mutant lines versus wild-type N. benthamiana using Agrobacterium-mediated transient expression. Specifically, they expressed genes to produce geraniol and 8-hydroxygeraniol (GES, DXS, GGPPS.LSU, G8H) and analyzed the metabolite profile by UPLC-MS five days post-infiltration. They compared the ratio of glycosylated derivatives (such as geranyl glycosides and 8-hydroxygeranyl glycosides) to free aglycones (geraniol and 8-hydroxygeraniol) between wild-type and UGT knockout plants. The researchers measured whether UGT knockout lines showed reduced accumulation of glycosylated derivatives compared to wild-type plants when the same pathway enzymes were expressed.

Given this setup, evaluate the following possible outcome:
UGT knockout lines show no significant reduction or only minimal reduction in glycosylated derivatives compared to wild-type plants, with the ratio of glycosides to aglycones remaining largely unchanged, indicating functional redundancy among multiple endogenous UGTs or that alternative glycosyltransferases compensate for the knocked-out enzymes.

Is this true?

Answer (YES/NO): NO